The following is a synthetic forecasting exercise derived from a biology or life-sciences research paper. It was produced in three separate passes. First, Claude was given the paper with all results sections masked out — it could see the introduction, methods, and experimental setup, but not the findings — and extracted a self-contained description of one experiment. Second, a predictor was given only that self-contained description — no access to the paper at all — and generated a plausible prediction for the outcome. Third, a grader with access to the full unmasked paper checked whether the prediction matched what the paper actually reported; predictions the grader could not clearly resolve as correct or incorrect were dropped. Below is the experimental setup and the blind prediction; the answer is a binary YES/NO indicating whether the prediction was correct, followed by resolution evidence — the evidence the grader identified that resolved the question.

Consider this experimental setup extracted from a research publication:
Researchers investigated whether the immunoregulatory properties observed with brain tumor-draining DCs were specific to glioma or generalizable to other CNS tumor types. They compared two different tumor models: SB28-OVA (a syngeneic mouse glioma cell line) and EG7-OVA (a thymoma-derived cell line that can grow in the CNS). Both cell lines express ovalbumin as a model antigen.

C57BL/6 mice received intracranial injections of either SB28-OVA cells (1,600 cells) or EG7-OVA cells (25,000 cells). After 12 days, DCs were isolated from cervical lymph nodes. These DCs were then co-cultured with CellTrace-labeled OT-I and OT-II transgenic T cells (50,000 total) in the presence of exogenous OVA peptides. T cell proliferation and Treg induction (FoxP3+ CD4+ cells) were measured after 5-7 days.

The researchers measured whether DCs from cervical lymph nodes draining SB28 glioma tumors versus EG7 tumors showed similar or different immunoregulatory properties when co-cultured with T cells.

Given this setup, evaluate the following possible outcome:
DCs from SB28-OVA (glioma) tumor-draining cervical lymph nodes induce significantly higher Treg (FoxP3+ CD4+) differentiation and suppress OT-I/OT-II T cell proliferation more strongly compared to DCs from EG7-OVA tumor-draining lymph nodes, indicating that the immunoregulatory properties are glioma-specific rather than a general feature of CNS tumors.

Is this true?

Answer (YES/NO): NO